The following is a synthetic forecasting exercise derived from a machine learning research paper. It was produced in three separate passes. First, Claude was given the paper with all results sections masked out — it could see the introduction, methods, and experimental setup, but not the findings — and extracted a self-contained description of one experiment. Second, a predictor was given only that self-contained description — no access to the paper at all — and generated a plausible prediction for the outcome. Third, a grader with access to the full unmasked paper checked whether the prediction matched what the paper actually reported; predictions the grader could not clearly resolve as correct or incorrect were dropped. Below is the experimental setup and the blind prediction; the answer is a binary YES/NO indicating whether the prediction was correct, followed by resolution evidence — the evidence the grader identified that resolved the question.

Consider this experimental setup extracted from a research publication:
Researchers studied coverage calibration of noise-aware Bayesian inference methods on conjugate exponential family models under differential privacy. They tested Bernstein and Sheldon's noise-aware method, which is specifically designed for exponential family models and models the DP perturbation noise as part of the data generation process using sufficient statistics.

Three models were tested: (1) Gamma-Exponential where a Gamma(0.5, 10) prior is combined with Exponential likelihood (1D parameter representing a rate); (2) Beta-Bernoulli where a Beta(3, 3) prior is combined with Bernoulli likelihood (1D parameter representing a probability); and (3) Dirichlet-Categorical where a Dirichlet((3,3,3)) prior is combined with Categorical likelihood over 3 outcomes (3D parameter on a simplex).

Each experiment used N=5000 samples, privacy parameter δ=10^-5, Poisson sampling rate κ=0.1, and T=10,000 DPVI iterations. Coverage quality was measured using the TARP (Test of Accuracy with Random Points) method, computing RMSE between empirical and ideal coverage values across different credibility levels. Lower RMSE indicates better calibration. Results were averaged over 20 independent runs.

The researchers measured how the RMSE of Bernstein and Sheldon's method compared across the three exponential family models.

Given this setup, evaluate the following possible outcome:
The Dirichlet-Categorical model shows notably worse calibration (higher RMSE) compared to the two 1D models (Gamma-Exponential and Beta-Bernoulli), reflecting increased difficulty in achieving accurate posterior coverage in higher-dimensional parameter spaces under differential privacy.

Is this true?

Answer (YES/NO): NO